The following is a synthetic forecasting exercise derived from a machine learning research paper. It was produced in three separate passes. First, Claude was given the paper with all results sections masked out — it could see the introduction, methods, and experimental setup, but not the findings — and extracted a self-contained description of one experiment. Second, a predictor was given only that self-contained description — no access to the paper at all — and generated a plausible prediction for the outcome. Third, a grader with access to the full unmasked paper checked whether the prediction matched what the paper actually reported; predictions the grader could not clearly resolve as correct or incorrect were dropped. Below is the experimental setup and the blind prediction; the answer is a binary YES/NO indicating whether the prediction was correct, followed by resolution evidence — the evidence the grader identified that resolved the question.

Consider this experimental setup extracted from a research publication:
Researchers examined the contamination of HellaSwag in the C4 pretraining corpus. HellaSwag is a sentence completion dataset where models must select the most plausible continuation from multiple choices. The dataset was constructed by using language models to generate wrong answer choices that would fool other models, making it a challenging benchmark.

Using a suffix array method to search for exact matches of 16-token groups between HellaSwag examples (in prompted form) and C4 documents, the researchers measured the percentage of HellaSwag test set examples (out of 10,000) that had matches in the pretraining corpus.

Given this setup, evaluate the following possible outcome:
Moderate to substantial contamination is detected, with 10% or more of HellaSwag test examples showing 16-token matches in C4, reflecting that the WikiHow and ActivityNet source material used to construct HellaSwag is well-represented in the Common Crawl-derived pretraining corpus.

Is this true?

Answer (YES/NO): NO